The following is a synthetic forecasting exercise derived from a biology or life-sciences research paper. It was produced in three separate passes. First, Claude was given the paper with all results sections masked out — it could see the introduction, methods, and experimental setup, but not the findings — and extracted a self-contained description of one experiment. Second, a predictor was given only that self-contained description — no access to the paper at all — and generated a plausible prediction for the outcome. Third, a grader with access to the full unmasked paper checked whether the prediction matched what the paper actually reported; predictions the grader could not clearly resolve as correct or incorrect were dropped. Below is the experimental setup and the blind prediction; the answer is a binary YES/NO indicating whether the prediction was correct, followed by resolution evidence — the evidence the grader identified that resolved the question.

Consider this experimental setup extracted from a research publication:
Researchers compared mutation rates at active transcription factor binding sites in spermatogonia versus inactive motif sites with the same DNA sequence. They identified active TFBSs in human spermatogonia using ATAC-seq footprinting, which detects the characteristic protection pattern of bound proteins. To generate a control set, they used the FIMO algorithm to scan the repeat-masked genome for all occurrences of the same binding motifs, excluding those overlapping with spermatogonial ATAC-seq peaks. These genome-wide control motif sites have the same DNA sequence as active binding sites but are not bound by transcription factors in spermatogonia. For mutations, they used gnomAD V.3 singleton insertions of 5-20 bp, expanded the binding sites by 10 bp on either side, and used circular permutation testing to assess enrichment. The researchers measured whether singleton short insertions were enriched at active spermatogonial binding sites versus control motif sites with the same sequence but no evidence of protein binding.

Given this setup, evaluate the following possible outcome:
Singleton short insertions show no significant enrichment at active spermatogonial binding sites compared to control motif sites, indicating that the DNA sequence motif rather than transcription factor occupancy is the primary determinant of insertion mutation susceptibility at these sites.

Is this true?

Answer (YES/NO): NO